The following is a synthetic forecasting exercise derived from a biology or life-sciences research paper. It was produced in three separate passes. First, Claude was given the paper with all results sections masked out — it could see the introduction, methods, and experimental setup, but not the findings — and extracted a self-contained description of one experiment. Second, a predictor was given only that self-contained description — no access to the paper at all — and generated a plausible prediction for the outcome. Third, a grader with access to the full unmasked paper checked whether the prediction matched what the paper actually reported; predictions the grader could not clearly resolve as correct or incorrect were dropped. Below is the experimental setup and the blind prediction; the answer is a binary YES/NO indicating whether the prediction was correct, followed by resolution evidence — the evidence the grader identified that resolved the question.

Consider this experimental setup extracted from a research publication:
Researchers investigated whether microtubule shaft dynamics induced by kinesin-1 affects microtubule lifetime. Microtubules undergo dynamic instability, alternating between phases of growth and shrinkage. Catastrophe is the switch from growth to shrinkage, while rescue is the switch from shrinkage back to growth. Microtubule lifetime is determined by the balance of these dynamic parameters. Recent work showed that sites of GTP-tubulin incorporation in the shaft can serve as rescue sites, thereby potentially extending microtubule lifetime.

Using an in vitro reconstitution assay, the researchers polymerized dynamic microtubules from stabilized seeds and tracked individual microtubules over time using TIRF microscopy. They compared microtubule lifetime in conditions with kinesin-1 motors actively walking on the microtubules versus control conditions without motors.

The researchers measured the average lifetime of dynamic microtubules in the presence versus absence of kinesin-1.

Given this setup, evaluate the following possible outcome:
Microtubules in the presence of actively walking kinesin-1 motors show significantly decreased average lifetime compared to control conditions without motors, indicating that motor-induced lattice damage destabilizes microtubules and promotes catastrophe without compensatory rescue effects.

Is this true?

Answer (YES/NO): NO